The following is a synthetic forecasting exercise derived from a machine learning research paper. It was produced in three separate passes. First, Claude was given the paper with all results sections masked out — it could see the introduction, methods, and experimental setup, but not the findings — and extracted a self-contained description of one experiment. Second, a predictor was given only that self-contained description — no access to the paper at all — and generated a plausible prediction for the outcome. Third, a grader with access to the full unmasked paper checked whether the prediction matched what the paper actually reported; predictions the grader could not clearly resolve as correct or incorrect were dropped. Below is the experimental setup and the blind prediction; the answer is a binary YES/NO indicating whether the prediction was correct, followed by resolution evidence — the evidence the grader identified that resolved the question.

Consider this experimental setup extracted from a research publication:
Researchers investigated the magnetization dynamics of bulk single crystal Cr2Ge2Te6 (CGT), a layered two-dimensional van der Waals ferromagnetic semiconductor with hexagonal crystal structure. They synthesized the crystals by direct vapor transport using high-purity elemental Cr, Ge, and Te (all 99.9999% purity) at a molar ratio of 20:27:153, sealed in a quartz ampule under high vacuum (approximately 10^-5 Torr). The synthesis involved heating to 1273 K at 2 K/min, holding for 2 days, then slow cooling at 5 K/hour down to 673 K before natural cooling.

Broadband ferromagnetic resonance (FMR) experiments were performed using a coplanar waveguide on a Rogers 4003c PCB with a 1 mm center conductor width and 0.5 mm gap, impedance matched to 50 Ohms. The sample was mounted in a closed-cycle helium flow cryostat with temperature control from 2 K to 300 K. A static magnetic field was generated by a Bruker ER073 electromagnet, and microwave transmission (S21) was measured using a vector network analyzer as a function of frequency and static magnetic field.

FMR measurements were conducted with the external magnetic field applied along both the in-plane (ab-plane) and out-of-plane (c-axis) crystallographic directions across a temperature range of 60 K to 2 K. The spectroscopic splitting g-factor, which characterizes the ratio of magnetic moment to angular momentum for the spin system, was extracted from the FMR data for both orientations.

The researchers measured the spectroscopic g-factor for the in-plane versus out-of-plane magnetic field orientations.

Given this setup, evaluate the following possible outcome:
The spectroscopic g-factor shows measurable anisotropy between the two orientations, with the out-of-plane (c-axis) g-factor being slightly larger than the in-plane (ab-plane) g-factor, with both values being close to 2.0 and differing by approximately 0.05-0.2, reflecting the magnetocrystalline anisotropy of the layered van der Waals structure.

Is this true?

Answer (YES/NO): NO